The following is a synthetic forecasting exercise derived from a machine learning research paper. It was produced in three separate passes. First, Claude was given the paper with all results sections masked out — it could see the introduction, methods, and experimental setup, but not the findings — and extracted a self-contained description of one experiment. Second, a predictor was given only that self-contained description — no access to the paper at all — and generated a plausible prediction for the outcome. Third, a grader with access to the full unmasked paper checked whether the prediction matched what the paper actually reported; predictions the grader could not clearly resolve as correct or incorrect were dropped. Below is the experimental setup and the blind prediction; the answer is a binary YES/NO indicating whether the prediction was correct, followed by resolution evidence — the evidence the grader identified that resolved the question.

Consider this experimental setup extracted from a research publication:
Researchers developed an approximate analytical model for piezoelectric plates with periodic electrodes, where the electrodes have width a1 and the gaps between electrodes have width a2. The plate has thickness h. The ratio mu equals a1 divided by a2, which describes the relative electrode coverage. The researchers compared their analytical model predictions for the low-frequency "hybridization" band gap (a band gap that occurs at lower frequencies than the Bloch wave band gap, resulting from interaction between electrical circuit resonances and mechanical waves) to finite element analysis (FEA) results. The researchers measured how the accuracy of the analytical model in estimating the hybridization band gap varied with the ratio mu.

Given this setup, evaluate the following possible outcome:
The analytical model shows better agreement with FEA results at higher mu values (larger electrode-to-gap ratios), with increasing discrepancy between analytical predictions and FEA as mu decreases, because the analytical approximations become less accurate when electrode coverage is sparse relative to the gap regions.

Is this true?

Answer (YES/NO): NO